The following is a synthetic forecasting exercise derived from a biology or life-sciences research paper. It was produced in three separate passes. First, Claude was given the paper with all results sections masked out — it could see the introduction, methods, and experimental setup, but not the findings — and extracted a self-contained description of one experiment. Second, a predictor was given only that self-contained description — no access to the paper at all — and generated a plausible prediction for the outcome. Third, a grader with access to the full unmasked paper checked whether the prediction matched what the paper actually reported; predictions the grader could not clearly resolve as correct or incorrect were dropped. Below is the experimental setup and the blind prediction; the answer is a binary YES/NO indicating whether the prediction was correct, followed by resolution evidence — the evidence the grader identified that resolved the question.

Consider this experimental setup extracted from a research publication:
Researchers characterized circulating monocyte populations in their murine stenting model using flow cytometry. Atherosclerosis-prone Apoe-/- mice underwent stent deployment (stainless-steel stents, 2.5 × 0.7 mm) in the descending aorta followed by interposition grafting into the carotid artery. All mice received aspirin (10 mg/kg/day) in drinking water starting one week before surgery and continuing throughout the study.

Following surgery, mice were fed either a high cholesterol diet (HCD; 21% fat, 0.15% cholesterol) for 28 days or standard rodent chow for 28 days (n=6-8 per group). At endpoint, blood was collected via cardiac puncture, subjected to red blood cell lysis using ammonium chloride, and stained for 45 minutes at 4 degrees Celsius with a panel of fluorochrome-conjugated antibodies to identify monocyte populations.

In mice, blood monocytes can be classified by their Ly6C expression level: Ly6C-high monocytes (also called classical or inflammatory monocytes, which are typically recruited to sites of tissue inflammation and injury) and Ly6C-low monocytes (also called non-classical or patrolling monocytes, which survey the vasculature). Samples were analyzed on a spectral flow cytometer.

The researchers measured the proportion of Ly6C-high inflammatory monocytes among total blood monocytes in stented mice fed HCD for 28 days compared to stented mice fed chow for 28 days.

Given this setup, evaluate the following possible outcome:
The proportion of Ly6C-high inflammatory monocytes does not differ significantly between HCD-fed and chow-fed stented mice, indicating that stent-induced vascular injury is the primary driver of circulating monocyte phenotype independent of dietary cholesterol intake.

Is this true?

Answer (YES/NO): YES